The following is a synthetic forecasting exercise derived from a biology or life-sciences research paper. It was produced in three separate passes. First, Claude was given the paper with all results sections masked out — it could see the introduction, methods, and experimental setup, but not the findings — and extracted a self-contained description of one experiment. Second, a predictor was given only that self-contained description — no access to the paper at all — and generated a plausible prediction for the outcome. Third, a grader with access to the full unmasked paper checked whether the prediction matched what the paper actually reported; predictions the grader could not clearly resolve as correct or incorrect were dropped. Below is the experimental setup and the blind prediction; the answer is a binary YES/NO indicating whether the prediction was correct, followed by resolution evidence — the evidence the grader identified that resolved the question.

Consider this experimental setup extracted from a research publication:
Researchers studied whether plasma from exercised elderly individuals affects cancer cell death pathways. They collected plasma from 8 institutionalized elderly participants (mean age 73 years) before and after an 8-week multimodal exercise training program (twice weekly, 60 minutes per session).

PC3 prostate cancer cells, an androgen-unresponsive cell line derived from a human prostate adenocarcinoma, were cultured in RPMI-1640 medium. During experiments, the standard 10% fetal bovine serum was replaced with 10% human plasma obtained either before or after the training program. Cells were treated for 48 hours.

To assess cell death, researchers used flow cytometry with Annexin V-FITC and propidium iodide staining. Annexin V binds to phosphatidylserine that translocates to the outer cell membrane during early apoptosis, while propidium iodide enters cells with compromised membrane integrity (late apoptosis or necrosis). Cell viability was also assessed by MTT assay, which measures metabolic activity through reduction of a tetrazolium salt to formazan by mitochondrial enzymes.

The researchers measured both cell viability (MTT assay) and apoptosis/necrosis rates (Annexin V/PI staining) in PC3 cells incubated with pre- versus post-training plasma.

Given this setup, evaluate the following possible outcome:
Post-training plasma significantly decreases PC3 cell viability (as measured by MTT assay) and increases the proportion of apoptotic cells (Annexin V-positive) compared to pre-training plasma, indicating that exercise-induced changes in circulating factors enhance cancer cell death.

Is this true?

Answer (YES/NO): NO